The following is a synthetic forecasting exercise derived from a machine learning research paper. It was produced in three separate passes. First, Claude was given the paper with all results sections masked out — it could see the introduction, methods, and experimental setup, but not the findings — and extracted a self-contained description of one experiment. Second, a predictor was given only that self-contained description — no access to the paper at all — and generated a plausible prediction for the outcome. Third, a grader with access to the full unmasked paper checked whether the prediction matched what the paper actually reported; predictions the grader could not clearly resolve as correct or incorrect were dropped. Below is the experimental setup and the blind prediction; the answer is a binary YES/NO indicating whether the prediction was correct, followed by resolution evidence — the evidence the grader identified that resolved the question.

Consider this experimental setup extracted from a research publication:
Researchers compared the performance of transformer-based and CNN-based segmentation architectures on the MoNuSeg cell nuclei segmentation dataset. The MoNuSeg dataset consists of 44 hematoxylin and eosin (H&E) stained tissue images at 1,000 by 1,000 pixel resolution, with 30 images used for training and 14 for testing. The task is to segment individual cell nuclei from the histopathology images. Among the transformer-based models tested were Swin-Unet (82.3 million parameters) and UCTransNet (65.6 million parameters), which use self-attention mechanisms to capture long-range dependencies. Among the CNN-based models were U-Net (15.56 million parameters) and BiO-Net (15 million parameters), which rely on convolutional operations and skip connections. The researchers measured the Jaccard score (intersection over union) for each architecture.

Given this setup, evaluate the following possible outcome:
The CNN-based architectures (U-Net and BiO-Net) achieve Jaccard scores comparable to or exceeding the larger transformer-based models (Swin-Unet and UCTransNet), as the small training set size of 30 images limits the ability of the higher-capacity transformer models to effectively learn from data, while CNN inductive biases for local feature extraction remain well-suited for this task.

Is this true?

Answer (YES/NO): YES